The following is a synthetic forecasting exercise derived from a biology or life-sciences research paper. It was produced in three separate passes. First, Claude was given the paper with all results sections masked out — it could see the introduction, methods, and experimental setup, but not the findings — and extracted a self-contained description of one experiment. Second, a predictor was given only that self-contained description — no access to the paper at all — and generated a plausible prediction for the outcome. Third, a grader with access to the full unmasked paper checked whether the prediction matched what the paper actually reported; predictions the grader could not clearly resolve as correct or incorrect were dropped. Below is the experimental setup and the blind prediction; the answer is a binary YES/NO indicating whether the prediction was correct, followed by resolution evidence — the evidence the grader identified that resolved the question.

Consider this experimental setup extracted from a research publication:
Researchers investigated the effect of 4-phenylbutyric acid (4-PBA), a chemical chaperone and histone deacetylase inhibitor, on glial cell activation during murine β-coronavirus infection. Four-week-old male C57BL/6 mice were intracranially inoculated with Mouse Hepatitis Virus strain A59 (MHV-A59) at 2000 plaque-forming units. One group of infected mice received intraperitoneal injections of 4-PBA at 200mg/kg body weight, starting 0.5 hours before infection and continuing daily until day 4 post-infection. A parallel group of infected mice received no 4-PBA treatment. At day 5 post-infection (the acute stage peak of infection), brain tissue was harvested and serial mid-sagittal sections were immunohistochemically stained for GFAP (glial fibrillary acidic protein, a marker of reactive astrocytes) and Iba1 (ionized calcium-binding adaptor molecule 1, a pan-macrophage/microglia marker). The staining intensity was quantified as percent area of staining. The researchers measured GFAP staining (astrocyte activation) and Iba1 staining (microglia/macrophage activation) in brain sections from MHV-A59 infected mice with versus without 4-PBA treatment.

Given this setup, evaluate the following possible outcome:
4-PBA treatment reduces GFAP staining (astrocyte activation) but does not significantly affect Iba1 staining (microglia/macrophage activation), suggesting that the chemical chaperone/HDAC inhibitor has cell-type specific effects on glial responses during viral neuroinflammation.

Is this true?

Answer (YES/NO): NO